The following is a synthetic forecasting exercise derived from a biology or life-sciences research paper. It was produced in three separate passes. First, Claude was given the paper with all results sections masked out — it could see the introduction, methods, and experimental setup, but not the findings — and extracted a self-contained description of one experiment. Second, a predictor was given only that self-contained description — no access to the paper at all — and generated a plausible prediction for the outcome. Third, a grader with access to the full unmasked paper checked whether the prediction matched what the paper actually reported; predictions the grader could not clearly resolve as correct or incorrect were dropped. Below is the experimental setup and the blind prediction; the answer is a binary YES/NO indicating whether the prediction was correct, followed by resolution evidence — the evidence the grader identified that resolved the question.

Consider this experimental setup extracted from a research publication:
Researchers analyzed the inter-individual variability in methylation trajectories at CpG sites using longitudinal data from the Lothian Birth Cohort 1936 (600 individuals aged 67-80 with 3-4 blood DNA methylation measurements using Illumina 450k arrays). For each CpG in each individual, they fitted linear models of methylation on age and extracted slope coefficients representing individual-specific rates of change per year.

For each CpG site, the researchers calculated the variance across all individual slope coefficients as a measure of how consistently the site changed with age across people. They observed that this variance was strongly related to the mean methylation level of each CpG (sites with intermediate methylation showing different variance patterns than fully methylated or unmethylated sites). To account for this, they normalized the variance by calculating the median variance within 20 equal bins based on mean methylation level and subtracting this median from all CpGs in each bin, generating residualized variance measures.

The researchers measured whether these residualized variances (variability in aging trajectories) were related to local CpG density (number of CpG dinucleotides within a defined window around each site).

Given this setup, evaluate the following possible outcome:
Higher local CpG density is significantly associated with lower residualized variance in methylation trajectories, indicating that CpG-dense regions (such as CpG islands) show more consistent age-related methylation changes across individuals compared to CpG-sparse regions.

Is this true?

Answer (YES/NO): YES